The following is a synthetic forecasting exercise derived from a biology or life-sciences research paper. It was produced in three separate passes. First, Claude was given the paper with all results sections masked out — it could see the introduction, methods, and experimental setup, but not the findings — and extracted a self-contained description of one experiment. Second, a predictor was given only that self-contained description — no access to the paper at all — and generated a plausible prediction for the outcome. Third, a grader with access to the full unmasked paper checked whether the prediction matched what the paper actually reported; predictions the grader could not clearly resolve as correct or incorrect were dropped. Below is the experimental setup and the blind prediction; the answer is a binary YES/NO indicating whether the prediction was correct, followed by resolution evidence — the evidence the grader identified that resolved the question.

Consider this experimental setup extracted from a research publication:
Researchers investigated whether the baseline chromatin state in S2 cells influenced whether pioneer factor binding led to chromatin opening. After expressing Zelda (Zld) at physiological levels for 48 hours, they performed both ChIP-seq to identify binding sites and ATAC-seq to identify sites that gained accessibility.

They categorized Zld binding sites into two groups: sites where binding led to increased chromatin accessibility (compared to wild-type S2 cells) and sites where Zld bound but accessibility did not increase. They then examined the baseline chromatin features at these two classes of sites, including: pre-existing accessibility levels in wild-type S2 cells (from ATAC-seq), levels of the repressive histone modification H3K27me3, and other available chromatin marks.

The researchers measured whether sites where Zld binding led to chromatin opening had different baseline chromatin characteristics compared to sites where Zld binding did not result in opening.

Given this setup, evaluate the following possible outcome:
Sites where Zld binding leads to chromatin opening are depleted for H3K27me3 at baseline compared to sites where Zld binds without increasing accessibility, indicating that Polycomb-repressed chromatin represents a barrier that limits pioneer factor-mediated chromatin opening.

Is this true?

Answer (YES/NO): NO